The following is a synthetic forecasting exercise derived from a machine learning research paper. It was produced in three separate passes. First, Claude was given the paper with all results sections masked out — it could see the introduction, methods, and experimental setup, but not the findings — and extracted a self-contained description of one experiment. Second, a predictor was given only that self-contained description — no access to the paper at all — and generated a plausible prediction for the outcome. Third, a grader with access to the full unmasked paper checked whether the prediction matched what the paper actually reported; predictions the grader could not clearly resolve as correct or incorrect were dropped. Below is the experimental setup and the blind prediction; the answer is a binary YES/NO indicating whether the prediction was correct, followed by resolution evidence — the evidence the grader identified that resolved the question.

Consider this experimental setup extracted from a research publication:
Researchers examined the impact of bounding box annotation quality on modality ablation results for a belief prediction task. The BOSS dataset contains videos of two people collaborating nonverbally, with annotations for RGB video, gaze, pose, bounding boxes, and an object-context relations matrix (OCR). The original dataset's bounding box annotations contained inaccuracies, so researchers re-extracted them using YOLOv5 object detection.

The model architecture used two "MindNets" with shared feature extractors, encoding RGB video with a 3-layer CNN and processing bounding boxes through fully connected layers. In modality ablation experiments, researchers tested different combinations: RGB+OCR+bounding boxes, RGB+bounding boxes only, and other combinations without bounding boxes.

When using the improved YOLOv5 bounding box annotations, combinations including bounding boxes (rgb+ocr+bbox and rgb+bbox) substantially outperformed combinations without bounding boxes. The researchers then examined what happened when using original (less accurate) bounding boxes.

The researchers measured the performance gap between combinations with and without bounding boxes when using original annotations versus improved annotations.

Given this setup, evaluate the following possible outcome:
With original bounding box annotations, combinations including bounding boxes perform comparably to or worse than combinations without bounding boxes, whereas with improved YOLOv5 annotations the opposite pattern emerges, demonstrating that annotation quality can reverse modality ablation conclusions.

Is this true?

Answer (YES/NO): NO